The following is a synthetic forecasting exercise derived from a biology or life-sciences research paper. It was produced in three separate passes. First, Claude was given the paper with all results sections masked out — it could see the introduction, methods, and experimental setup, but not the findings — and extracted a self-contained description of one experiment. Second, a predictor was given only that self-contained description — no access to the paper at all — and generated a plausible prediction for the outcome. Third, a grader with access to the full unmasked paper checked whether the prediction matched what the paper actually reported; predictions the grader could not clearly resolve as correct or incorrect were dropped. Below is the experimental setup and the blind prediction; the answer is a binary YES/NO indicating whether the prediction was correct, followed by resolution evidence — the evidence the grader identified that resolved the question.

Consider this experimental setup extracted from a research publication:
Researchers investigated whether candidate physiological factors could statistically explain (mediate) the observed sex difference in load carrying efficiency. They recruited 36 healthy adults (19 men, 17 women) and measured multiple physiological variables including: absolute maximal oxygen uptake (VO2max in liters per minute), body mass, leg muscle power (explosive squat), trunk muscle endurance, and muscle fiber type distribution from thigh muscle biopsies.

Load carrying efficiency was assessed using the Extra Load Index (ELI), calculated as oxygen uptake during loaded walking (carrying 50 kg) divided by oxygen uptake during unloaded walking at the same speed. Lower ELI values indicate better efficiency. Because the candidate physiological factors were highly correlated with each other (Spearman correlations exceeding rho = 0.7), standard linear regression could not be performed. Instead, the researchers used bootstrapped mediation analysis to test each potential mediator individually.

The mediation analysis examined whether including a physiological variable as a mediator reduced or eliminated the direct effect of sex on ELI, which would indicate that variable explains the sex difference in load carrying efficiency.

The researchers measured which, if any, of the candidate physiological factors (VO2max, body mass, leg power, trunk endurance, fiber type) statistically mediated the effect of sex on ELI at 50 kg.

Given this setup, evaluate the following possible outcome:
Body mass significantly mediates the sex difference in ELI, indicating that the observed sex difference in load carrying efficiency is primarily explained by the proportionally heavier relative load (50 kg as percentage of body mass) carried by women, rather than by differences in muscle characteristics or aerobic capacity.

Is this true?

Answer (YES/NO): YES